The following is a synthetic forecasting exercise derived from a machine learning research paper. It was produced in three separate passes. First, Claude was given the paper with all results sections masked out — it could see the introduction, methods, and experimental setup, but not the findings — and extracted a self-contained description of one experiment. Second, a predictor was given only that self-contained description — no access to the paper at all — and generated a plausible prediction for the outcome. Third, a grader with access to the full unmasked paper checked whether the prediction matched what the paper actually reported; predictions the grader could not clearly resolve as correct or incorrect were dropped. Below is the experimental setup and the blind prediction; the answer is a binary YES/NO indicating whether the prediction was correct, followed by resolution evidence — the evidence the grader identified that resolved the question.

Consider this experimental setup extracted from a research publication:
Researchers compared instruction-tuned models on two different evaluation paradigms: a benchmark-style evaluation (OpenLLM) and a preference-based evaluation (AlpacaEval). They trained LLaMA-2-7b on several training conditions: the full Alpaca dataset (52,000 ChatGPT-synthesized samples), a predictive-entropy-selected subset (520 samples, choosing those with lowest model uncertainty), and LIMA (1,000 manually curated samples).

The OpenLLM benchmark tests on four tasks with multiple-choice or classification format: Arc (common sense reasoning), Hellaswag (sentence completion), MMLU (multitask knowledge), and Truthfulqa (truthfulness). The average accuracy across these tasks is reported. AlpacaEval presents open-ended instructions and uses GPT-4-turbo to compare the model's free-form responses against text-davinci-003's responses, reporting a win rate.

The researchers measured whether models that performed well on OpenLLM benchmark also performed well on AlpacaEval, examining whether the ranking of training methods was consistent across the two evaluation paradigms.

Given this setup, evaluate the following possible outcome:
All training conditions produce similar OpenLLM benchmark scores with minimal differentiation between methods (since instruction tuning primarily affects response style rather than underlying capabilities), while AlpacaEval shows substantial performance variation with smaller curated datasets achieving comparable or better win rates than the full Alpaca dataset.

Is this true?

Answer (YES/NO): NO